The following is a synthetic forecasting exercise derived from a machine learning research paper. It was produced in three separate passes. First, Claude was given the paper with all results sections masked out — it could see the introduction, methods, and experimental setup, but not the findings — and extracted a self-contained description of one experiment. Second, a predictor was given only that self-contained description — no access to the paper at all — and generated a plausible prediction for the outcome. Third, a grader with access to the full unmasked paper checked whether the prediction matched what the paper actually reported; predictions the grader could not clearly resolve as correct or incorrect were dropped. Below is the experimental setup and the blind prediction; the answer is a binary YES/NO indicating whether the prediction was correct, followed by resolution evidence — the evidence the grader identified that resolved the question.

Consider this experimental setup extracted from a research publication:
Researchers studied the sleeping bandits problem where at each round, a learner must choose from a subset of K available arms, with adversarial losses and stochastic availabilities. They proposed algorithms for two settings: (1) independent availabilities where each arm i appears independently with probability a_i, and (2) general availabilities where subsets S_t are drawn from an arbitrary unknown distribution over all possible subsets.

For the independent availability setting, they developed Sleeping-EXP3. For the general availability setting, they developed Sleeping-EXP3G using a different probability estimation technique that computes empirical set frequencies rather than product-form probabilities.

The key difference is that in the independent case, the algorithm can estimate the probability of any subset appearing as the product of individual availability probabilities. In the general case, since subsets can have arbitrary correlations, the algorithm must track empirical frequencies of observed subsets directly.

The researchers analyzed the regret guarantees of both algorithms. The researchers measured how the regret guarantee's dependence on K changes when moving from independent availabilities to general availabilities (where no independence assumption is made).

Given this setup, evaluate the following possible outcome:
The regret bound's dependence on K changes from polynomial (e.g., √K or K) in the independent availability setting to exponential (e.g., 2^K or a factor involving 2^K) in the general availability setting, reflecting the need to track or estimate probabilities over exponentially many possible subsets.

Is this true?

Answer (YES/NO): YES